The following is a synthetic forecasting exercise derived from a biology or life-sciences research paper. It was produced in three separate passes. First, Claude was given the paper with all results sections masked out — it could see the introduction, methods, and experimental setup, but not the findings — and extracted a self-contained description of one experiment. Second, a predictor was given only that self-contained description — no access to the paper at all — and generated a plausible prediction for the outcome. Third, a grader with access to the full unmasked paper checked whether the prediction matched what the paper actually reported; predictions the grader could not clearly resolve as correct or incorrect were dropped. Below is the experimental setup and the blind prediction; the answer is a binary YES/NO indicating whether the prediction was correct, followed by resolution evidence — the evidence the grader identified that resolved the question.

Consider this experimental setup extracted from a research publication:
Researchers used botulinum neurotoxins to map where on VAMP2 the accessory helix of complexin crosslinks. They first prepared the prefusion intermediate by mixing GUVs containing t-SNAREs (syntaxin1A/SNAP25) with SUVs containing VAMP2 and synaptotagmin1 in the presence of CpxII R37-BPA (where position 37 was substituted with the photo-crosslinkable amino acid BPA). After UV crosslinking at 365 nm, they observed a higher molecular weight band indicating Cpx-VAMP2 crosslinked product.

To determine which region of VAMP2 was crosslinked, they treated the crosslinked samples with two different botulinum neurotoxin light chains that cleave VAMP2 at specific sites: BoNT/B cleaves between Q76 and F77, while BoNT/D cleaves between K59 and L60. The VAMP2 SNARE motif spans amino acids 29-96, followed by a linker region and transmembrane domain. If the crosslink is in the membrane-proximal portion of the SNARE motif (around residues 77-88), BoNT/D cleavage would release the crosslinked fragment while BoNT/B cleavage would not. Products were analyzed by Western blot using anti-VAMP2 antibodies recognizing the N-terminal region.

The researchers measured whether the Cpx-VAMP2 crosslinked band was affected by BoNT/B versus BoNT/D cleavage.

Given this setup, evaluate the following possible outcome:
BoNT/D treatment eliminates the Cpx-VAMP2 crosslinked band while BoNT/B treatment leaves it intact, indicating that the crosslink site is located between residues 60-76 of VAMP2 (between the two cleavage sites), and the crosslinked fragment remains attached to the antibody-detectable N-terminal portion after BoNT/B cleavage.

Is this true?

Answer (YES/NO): NO